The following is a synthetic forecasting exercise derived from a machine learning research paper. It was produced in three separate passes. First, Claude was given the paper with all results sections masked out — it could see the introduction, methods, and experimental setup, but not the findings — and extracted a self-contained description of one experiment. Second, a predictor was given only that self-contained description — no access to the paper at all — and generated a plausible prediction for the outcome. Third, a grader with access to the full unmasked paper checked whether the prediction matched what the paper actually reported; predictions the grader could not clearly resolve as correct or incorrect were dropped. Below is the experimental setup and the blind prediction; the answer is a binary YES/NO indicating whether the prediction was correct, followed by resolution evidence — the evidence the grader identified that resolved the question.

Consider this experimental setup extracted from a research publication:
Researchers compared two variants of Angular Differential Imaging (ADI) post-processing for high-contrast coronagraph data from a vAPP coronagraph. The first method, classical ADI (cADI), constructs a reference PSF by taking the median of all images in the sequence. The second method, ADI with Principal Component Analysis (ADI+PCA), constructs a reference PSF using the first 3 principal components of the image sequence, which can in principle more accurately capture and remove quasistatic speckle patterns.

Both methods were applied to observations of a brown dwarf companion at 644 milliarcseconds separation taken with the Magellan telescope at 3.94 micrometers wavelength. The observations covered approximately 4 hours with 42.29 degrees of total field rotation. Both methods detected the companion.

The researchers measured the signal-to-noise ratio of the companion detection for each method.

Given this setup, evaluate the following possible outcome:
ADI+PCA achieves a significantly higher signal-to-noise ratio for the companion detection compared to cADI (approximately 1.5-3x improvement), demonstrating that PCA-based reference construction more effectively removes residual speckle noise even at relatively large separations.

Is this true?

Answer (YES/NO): NO